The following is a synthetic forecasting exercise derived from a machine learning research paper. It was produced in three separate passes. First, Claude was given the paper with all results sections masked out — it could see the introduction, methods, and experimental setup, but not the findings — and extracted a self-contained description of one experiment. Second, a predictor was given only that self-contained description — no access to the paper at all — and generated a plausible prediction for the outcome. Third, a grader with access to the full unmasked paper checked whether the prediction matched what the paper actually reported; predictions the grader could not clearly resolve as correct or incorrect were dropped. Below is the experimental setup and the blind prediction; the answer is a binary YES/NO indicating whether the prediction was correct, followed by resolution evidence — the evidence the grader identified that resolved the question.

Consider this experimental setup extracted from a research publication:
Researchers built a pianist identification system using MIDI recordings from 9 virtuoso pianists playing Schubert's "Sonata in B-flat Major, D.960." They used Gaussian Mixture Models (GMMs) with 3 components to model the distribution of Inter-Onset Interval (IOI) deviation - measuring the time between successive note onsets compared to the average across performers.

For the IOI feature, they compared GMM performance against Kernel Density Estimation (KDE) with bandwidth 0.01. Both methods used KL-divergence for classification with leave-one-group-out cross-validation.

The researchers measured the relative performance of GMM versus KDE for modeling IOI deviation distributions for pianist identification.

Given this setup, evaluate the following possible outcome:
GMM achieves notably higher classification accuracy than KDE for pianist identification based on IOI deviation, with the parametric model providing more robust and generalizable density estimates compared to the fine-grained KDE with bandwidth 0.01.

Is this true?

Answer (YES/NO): NO